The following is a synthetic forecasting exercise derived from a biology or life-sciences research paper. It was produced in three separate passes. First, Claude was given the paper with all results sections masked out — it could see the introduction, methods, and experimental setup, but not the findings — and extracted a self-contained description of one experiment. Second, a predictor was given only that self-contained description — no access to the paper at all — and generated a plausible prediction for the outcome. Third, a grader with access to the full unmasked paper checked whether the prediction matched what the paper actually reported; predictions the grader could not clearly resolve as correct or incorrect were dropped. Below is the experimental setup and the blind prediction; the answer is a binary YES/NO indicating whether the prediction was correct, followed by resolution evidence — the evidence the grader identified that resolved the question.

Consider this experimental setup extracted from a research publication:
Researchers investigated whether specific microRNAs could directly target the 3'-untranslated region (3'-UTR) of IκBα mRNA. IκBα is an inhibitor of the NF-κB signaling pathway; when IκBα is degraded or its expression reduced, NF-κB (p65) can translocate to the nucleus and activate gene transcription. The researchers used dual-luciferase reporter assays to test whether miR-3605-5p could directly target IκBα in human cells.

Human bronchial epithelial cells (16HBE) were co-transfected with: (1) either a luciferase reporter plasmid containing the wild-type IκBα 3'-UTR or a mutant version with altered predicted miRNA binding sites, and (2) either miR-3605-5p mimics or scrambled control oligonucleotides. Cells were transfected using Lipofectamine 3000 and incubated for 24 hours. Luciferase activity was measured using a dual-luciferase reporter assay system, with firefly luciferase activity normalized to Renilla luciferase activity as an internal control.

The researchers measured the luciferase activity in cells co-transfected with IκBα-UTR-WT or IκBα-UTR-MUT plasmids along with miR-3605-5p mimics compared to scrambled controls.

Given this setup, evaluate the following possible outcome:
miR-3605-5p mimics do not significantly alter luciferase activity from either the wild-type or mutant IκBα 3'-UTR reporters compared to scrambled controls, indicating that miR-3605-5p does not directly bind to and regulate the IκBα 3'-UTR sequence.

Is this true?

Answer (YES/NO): NO